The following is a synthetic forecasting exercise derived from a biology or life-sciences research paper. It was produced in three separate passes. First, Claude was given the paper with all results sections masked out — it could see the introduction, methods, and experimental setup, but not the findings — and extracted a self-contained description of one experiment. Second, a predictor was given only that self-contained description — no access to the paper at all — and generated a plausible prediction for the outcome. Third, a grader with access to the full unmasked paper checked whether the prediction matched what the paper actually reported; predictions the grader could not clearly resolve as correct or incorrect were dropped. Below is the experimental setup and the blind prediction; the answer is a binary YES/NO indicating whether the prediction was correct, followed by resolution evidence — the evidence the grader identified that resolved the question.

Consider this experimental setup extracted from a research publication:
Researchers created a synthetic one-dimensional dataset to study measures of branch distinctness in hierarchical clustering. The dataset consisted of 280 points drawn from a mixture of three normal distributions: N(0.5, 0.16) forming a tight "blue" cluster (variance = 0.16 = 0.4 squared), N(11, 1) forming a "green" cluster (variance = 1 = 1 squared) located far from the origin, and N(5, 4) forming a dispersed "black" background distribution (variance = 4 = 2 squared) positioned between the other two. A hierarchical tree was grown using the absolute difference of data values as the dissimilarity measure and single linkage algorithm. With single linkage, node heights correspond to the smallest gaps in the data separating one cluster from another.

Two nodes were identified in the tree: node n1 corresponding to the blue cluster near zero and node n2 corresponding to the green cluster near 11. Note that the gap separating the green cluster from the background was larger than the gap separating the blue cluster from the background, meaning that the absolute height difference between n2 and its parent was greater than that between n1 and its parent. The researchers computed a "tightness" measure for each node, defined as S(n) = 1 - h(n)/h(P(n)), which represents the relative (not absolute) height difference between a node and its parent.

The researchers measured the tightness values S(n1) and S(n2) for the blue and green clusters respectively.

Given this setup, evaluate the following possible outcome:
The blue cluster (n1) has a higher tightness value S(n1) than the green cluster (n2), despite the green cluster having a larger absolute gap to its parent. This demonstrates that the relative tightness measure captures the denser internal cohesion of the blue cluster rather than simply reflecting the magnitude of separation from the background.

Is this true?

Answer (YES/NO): NO